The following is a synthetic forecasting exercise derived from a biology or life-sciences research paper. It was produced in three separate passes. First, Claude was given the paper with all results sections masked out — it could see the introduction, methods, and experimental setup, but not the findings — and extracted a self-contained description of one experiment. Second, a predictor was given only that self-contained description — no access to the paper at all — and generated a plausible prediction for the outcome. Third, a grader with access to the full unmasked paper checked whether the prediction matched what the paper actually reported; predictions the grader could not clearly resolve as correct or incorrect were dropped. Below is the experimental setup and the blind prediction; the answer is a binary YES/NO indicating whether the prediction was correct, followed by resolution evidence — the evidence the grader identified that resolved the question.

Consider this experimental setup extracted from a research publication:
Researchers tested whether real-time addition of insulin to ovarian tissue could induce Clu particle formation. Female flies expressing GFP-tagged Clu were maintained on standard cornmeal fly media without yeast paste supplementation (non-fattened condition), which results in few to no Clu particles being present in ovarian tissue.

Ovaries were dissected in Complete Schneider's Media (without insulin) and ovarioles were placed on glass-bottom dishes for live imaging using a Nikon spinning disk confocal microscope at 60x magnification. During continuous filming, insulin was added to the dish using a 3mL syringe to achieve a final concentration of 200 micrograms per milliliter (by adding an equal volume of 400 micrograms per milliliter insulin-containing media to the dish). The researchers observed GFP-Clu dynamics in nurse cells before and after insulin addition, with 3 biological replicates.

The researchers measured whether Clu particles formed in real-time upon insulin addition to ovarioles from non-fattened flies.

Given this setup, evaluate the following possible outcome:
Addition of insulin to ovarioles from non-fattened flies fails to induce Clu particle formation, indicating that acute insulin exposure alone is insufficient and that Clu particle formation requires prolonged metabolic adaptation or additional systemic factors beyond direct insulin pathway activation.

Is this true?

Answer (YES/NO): NO